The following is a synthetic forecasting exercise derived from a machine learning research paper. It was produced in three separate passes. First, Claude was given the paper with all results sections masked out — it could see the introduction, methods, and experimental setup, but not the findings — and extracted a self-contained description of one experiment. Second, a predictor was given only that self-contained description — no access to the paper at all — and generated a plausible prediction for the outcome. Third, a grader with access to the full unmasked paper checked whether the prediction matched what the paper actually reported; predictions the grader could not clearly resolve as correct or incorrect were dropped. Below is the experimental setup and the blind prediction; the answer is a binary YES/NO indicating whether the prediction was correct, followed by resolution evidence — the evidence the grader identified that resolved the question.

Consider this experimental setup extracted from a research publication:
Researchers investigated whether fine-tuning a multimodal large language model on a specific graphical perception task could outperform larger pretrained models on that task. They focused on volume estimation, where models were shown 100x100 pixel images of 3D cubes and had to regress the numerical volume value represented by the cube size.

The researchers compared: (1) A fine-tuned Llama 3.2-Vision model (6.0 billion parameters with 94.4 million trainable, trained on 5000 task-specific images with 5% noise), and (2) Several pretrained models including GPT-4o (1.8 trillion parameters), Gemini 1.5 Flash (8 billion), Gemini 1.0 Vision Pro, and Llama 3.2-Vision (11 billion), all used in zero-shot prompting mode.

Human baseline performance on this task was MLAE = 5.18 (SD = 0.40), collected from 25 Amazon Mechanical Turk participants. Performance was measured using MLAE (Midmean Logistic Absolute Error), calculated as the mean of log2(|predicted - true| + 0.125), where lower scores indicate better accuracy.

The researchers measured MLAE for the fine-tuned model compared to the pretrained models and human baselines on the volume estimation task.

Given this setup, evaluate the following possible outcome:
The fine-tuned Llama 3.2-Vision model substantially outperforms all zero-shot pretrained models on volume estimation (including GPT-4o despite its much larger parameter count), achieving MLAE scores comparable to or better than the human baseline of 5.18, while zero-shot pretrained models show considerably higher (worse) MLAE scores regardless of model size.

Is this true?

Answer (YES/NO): NO